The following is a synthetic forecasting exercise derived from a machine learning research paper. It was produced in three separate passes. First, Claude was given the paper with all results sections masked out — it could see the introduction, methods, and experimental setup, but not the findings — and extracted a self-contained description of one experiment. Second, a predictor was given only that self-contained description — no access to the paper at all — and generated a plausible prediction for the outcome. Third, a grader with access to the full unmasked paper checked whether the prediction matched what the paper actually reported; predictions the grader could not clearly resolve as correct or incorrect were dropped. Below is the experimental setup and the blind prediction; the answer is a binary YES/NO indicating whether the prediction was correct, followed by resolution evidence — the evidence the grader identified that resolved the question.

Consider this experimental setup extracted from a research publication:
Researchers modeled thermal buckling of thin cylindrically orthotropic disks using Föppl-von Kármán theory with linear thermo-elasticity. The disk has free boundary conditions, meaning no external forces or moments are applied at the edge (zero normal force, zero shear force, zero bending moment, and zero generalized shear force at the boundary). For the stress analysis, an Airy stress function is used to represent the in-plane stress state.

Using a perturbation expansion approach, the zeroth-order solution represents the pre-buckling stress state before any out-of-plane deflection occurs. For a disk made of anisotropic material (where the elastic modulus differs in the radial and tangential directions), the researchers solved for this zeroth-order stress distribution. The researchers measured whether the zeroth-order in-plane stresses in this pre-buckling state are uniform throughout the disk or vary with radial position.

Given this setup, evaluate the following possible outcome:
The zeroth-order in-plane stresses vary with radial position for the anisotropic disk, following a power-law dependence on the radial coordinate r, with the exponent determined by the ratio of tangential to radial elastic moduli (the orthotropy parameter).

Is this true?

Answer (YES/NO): YES